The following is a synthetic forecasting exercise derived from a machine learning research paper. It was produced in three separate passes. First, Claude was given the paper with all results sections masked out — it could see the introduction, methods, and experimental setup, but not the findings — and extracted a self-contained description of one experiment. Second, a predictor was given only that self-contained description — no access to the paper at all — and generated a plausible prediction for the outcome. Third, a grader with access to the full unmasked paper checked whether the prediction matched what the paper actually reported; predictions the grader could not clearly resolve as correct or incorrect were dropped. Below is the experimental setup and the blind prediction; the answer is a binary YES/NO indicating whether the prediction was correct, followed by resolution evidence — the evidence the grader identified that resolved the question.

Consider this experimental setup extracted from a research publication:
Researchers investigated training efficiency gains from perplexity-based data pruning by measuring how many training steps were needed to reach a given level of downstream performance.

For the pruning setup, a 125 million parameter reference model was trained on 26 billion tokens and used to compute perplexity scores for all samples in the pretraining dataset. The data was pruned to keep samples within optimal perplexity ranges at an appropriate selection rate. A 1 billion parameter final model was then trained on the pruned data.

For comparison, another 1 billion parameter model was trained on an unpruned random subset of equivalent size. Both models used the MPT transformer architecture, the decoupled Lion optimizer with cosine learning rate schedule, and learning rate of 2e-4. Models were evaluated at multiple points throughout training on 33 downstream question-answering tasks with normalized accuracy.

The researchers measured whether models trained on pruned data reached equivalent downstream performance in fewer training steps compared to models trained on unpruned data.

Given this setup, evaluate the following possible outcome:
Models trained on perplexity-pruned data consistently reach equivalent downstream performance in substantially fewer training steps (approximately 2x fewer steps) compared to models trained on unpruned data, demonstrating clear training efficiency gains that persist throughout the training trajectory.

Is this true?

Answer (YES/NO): NO